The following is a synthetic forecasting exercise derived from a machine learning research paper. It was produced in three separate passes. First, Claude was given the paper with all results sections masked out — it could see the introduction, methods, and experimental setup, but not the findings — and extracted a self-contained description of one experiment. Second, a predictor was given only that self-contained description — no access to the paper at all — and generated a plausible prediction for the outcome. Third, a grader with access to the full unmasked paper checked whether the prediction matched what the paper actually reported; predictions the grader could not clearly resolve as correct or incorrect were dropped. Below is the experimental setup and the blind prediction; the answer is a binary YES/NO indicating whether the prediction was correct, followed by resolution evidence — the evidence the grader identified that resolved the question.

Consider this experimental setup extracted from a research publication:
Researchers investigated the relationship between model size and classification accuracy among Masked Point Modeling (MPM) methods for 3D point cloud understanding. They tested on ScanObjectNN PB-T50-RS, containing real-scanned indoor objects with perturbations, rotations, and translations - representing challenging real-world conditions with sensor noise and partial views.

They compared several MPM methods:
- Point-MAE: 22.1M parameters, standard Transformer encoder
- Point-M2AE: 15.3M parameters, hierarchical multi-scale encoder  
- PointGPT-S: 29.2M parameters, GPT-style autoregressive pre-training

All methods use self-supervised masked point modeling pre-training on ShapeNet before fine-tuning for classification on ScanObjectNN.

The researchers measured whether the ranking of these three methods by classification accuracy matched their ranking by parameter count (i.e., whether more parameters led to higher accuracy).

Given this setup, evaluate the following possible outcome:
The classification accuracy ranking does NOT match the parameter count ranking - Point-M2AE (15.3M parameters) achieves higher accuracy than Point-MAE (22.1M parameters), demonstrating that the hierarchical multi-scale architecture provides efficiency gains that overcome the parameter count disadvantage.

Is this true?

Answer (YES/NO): YES